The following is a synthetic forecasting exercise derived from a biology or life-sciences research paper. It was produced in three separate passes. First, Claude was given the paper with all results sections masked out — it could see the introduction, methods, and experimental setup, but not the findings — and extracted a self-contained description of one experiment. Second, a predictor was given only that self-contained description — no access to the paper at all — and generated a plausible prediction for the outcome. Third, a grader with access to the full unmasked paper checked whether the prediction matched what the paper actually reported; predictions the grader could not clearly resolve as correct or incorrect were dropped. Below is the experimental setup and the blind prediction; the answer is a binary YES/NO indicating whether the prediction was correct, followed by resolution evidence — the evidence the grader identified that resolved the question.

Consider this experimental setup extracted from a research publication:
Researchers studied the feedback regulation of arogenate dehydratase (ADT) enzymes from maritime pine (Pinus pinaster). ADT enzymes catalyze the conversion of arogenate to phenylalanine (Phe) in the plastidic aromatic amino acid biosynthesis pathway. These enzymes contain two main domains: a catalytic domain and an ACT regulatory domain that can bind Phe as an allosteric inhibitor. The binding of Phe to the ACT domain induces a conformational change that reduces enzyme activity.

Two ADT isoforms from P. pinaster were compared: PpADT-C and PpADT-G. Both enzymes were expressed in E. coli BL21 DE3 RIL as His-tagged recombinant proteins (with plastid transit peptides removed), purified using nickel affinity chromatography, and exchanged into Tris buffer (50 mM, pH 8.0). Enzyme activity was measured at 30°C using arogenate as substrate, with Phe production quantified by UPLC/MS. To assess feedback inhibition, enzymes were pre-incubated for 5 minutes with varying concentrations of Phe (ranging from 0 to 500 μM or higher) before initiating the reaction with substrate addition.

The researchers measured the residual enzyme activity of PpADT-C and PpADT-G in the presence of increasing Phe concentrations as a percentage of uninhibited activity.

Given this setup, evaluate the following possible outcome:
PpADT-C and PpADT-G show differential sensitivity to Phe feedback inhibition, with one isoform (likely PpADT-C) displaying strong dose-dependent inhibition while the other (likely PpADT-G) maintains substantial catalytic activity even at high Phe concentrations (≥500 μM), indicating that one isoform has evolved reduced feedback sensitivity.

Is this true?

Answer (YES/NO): NO